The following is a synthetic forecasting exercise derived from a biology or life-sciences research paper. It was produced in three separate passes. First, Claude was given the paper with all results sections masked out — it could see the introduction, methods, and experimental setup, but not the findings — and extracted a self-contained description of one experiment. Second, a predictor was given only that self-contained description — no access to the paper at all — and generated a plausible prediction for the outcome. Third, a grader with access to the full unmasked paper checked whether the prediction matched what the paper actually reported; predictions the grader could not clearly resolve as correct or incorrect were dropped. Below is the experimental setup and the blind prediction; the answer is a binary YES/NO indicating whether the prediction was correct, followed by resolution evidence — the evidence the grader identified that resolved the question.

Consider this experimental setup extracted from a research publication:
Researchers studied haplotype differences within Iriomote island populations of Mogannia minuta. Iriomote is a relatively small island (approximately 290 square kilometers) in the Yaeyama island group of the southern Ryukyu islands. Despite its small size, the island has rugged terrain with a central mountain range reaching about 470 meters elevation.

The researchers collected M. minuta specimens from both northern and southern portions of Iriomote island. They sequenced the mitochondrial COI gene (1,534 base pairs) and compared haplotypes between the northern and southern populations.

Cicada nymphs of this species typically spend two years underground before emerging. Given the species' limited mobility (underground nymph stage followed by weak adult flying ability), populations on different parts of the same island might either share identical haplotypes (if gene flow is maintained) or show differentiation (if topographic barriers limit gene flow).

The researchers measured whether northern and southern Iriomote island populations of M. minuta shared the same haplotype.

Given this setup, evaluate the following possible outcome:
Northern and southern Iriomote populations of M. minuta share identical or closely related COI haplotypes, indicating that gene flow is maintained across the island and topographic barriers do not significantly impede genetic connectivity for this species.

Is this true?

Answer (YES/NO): YES